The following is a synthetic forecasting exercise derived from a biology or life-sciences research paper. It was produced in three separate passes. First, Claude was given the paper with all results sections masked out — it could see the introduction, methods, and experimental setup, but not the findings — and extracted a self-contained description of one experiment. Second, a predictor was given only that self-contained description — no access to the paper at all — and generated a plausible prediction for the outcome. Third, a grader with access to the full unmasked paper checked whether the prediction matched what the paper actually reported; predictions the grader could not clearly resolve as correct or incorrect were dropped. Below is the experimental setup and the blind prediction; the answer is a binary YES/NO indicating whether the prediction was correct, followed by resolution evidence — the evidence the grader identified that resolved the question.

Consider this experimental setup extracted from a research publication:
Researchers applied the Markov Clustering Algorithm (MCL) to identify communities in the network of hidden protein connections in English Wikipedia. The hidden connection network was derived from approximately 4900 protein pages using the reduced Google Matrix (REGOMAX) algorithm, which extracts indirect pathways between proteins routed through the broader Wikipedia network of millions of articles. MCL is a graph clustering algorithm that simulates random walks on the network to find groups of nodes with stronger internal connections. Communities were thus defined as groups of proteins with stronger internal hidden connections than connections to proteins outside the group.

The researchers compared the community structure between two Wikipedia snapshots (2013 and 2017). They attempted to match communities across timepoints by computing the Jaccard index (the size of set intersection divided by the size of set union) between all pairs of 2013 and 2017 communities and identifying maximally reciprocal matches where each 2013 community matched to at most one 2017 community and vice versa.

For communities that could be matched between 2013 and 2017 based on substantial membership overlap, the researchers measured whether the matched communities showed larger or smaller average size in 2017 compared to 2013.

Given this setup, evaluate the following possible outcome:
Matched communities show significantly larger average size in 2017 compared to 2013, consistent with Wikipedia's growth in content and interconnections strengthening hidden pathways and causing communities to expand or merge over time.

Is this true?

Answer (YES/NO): YES